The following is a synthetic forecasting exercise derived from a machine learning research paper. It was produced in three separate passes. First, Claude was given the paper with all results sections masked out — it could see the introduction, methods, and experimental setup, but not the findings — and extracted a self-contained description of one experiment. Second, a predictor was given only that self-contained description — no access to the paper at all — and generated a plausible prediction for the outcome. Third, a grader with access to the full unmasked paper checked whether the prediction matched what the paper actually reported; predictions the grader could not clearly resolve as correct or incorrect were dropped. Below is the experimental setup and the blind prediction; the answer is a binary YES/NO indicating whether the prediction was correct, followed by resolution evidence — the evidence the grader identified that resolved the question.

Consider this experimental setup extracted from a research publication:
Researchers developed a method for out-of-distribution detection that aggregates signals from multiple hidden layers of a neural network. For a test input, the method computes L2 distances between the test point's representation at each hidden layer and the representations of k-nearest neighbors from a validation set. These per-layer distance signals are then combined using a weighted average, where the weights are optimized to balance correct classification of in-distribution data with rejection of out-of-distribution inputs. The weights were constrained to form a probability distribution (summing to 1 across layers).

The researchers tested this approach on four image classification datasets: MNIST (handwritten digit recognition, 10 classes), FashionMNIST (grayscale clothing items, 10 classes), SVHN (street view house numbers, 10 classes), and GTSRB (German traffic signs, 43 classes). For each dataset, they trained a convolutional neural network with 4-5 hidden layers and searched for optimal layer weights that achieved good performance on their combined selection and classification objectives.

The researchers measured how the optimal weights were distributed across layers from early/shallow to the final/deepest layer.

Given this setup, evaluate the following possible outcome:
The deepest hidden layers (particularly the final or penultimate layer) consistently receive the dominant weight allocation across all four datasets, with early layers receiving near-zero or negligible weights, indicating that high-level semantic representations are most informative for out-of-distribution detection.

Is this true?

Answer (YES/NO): YES